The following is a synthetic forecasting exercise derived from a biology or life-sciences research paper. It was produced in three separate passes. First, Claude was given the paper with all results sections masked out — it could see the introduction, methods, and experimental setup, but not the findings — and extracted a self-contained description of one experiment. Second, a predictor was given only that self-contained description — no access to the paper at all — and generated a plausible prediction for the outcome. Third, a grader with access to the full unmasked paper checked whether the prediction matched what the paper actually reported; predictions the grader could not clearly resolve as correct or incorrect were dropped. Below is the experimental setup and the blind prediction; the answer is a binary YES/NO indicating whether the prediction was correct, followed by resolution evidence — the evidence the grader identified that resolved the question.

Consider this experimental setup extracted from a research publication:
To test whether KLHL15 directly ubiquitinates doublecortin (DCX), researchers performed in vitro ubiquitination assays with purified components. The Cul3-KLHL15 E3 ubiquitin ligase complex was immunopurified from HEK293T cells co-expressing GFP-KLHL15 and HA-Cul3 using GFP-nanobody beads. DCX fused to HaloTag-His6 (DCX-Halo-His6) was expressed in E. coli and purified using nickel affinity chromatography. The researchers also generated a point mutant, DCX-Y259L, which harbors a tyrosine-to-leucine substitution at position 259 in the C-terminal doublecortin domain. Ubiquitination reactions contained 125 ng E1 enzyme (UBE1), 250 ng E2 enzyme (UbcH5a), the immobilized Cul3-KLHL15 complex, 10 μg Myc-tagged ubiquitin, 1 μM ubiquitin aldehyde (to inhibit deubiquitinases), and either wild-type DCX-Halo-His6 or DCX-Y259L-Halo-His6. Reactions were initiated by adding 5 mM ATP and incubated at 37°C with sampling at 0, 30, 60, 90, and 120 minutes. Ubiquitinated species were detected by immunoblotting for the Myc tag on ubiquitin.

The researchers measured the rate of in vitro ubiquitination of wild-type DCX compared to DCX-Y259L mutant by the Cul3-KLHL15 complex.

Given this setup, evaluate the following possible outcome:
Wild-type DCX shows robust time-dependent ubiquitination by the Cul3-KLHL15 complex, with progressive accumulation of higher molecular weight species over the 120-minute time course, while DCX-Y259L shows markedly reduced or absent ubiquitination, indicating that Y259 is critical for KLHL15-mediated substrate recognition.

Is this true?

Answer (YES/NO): YES